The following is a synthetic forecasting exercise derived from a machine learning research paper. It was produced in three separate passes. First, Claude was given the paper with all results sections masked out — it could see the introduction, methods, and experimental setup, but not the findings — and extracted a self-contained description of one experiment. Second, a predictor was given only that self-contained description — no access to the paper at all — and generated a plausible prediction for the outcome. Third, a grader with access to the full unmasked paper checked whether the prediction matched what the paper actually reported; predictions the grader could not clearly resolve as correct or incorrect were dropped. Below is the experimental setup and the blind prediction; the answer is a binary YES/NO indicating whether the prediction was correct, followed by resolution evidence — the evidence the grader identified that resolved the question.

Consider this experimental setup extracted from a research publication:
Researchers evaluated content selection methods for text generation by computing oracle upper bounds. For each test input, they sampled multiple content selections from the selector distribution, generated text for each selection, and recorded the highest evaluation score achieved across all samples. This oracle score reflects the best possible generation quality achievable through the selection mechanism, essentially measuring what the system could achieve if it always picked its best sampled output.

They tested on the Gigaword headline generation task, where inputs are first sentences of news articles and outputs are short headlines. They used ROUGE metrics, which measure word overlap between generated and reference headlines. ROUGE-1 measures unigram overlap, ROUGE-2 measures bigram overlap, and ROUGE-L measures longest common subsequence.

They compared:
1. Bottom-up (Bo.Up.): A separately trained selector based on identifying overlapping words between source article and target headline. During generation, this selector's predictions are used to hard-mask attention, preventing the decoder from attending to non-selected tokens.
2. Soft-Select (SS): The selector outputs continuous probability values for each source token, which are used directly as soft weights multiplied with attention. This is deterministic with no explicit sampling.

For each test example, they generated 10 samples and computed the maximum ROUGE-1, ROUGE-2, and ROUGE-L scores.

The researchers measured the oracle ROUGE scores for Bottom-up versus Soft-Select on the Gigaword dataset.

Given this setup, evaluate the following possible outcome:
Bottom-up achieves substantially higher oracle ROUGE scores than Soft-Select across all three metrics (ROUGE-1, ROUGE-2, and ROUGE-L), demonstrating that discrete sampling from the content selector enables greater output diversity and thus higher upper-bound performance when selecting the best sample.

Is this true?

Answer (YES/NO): YES